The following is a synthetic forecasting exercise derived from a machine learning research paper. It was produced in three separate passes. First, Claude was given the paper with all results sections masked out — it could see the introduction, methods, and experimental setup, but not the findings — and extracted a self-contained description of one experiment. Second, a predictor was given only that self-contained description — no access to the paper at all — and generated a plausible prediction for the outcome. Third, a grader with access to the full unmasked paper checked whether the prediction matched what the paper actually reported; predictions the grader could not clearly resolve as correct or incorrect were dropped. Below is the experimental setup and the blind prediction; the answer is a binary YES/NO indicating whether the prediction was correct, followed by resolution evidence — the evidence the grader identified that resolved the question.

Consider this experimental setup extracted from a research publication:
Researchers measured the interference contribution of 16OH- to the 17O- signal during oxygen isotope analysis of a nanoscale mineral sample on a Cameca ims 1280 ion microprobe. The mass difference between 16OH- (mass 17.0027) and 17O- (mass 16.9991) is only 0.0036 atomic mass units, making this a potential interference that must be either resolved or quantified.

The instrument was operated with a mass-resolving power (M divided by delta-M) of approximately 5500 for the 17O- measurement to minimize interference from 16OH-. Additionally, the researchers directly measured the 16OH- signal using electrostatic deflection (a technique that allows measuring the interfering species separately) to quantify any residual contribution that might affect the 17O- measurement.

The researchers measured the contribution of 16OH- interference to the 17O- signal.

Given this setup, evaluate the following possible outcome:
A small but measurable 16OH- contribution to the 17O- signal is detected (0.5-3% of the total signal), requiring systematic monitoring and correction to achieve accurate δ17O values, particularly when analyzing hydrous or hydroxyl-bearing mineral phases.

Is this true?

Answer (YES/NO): NO